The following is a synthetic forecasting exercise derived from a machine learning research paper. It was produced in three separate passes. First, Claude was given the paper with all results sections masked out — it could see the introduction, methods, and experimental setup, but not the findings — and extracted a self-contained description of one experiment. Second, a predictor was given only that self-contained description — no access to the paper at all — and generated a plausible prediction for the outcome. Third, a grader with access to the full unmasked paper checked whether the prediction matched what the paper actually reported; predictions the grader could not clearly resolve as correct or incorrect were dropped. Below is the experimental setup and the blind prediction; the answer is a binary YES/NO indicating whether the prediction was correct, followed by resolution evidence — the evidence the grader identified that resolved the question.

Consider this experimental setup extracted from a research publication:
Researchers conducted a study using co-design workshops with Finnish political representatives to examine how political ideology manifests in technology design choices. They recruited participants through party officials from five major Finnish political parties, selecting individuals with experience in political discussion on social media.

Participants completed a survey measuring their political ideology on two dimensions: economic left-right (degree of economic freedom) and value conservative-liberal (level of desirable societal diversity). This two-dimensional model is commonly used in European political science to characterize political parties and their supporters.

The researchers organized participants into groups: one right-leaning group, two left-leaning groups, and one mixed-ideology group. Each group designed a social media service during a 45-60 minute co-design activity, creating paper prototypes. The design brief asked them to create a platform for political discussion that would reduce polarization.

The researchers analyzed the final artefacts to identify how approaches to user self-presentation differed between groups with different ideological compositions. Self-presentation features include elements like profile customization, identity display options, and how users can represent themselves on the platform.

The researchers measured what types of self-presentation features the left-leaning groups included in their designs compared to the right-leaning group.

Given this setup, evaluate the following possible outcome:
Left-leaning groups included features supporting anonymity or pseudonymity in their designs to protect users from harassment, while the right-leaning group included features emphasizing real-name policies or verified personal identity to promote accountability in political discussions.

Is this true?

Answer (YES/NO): NO